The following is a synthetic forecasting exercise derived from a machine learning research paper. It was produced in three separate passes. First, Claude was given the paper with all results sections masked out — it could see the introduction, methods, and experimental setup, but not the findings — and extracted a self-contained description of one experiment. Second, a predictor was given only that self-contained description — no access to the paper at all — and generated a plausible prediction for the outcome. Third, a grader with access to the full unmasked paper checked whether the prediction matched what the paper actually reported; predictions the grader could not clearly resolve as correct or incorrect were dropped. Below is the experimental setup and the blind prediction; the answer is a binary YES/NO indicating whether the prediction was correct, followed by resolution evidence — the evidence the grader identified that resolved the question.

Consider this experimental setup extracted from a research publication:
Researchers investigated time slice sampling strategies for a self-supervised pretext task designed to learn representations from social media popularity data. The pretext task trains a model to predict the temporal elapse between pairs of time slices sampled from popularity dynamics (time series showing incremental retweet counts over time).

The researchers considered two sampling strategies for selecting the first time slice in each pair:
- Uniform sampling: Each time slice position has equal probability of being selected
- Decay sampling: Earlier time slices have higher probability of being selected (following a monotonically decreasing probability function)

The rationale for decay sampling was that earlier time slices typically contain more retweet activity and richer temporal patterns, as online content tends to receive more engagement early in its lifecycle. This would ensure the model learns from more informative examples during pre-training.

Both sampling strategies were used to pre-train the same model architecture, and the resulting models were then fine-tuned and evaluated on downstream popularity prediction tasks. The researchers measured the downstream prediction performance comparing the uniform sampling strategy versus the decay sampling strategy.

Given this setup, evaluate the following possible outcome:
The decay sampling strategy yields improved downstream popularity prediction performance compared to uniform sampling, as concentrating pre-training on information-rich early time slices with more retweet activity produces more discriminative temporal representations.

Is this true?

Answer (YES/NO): YES